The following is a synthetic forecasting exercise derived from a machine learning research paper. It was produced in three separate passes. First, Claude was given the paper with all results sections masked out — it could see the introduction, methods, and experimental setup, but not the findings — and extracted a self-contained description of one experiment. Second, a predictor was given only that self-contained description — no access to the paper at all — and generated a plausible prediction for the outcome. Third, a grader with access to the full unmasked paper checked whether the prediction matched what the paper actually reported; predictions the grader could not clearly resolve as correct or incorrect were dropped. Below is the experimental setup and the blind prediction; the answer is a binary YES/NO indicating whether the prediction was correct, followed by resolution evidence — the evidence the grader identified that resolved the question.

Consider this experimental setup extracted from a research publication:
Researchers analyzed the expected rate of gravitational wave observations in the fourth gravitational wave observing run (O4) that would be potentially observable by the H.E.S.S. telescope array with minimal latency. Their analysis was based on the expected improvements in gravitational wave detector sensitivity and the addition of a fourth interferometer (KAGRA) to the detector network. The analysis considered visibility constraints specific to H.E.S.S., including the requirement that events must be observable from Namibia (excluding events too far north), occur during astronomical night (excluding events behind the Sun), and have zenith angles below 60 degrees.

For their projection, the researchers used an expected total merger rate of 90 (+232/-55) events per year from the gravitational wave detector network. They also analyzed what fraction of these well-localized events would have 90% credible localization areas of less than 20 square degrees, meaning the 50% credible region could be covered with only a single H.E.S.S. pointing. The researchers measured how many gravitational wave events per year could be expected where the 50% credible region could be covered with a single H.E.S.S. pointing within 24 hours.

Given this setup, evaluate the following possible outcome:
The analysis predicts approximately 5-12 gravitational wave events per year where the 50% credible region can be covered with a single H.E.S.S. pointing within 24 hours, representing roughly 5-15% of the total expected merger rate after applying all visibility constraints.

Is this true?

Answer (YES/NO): NO